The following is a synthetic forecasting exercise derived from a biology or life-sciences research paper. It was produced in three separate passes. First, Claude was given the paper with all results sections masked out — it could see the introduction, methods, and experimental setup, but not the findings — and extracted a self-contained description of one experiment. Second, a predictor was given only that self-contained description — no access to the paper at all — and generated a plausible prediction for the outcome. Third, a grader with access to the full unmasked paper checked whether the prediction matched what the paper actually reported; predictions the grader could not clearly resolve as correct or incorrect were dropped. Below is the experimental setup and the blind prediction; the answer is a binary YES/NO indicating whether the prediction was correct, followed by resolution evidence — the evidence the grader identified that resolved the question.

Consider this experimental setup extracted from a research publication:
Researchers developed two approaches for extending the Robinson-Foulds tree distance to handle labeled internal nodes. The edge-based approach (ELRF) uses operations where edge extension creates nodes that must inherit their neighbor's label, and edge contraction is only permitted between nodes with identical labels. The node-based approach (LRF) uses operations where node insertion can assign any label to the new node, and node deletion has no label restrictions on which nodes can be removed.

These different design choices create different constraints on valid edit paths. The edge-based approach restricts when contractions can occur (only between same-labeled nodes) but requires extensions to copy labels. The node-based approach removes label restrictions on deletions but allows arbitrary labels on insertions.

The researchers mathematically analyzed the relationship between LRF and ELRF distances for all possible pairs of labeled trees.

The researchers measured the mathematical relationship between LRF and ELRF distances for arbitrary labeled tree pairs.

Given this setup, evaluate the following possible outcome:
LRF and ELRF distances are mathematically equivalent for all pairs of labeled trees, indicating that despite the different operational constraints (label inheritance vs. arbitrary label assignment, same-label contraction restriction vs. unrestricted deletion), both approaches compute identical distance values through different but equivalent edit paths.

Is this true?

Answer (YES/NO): NO